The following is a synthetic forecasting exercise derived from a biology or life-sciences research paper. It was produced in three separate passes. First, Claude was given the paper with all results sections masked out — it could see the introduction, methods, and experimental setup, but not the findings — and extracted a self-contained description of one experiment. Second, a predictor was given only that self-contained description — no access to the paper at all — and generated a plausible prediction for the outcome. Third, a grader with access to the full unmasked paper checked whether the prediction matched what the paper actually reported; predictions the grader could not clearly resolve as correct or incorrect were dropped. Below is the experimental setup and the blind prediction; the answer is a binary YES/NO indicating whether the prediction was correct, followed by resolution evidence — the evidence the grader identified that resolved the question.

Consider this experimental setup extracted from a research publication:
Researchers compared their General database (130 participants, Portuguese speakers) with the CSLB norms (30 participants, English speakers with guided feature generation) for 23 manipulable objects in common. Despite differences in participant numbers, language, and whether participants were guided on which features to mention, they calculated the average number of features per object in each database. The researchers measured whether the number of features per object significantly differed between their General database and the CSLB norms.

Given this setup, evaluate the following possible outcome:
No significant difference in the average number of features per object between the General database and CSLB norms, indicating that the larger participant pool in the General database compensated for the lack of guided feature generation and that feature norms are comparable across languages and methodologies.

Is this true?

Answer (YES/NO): YES